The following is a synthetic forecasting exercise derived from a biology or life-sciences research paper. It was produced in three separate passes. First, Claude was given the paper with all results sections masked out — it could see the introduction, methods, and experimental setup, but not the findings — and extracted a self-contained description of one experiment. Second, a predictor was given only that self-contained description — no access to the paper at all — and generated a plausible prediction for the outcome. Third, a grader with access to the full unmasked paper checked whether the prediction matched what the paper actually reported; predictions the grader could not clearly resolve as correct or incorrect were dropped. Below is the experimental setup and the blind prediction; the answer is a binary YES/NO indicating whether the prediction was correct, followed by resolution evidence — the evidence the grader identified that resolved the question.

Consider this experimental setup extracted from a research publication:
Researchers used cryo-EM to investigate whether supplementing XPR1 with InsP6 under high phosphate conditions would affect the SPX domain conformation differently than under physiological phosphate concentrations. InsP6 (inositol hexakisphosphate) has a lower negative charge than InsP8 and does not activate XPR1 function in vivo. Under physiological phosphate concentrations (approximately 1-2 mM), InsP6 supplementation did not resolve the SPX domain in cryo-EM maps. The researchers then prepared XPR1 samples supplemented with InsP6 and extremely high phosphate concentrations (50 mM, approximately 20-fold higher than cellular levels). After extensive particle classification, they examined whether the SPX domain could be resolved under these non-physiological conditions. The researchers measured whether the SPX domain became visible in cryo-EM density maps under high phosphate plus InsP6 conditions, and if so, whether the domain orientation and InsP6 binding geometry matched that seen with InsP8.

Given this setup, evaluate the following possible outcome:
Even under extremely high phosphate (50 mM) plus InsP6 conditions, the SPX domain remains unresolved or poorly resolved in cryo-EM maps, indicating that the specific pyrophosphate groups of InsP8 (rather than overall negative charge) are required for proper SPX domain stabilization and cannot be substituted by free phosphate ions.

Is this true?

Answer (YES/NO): YES